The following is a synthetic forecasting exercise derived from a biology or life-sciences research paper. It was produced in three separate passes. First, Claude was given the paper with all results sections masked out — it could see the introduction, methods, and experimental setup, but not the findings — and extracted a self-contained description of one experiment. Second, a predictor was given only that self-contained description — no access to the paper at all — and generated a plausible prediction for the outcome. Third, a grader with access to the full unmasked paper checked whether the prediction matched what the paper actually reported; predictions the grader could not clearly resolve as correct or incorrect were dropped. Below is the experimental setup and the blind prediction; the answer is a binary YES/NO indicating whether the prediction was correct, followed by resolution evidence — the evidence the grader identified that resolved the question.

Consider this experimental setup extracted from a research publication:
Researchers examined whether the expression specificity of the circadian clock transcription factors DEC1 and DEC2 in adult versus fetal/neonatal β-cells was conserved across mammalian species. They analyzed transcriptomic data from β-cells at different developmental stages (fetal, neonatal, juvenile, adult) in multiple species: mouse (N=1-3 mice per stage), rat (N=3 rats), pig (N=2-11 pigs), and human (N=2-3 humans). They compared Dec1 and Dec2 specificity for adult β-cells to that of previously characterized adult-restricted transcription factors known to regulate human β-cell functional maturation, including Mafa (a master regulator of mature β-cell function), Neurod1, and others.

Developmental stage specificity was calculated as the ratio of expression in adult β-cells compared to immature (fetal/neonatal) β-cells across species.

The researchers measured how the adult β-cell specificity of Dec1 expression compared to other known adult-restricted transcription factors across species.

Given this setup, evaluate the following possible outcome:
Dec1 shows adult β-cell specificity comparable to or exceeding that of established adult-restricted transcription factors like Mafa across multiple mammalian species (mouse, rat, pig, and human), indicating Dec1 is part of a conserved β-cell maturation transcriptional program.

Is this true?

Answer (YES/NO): YES